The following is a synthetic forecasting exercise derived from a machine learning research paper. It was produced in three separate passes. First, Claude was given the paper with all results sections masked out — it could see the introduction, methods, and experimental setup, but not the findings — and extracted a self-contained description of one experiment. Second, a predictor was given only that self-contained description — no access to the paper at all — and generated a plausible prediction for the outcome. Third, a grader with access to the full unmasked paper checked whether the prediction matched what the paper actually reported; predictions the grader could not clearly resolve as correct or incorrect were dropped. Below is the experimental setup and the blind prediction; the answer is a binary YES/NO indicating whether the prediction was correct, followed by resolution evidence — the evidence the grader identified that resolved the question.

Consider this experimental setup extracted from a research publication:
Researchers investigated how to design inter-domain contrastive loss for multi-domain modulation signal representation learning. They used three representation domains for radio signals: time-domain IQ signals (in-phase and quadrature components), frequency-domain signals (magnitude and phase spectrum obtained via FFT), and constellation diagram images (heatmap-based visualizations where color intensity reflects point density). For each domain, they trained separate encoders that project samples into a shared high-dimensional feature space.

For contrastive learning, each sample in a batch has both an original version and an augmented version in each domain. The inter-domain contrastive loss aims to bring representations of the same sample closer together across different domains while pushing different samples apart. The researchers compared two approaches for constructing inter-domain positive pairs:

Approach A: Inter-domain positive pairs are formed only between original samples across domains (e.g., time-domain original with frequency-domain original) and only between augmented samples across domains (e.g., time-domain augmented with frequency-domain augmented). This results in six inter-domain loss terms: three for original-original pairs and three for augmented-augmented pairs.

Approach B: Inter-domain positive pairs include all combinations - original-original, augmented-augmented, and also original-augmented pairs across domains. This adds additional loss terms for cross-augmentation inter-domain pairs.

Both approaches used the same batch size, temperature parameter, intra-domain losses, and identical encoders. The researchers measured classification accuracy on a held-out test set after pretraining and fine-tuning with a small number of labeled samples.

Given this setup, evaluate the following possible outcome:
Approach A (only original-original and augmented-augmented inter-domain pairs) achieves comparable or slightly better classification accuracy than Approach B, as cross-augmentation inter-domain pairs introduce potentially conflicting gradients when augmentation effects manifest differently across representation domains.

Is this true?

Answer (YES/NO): NO